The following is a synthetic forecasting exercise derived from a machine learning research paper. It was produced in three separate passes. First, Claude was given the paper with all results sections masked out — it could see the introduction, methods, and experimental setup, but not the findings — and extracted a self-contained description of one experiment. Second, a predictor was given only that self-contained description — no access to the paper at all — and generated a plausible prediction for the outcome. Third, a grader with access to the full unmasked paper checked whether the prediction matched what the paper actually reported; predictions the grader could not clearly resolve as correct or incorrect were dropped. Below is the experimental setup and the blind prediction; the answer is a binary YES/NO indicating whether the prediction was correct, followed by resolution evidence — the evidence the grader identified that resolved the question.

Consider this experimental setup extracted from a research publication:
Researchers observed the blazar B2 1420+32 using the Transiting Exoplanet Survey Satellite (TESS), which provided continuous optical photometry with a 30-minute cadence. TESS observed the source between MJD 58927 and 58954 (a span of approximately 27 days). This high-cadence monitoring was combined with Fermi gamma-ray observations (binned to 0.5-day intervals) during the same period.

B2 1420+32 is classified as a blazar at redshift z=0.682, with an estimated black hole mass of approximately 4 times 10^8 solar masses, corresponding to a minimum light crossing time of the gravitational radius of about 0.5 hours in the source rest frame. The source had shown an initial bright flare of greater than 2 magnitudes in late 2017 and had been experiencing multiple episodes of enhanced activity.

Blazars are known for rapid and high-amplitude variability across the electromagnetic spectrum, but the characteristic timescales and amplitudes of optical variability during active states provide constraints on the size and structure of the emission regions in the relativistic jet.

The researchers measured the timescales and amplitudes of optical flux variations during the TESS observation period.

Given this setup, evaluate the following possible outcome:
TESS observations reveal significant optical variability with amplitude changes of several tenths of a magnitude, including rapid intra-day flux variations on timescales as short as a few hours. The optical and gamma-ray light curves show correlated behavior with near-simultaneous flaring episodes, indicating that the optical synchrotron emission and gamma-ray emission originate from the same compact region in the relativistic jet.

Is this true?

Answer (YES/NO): NO